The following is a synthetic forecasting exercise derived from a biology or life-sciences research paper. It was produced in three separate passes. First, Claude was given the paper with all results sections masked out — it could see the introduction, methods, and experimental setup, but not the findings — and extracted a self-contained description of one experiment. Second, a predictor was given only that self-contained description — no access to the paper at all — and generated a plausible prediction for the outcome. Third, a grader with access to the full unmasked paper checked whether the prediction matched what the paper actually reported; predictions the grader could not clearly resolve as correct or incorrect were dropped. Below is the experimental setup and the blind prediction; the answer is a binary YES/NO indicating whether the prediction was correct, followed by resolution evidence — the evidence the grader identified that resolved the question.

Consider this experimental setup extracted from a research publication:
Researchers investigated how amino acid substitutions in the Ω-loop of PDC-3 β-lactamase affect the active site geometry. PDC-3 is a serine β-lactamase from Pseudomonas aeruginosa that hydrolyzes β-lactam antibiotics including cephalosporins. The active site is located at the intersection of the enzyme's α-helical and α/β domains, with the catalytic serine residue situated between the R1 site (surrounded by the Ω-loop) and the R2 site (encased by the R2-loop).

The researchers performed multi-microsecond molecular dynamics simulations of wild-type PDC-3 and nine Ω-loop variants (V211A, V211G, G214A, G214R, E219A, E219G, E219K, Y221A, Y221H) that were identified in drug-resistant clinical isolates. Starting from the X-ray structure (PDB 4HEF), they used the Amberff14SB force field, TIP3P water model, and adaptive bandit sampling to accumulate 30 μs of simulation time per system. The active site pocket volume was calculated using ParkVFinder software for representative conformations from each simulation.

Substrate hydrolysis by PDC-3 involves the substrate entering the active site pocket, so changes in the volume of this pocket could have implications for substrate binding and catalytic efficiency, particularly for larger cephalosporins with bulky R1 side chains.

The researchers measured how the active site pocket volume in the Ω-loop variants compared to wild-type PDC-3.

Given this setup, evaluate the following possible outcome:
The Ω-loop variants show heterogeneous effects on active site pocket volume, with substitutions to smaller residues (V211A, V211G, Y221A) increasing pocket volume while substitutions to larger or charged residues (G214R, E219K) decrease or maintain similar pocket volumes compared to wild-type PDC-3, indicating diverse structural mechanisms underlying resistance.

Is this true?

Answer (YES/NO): NO